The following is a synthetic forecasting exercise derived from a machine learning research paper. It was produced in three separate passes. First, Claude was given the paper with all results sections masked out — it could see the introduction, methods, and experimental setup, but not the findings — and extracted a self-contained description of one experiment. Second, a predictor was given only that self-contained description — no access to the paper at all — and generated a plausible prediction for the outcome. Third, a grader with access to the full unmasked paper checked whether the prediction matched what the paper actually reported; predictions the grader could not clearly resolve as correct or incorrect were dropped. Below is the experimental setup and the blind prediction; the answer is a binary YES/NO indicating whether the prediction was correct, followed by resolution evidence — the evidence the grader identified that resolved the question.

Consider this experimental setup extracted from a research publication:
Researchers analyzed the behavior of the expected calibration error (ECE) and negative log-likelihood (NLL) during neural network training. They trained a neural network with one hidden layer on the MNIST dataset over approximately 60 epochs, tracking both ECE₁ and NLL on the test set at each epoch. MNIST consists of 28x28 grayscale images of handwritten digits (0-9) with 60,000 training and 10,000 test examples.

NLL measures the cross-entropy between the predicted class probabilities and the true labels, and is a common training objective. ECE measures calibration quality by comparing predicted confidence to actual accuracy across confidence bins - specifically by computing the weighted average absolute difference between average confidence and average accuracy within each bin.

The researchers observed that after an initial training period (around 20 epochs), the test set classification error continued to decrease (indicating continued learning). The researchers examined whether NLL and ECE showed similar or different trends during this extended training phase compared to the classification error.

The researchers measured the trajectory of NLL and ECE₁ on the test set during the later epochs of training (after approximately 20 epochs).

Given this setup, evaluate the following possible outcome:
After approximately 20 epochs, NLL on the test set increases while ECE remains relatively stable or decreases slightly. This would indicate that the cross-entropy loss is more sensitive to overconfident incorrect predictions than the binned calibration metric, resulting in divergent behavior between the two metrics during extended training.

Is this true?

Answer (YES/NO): NO